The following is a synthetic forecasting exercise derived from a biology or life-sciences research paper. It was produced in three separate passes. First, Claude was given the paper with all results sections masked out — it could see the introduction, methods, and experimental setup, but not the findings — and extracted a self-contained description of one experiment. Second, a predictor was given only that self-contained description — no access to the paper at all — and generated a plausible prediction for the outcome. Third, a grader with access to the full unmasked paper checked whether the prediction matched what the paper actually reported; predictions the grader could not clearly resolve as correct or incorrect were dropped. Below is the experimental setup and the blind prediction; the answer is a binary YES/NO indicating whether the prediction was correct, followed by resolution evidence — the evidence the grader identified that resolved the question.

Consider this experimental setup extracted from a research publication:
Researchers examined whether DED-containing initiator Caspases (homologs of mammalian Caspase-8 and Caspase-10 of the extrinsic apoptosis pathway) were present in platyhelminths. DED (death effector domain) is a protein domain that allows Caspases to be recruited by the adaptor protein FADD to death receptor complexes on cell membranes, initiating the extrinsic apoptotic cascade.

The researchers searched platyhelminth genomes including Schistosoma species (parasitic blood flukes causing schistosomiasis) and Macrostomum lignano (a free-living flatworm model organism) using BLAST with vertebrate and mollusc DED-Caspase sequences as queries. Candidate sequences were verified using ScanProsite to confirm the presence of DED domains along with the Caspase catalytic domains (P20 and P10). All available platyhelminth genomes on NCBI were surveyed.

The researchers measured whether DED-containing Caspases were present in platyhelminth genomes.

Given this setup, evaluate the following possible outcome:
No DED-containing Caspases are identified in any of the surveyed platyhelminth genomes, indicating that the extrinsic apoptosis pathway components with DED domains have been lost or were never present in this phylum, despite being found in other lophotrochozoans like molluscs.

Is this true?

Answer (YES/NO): NO